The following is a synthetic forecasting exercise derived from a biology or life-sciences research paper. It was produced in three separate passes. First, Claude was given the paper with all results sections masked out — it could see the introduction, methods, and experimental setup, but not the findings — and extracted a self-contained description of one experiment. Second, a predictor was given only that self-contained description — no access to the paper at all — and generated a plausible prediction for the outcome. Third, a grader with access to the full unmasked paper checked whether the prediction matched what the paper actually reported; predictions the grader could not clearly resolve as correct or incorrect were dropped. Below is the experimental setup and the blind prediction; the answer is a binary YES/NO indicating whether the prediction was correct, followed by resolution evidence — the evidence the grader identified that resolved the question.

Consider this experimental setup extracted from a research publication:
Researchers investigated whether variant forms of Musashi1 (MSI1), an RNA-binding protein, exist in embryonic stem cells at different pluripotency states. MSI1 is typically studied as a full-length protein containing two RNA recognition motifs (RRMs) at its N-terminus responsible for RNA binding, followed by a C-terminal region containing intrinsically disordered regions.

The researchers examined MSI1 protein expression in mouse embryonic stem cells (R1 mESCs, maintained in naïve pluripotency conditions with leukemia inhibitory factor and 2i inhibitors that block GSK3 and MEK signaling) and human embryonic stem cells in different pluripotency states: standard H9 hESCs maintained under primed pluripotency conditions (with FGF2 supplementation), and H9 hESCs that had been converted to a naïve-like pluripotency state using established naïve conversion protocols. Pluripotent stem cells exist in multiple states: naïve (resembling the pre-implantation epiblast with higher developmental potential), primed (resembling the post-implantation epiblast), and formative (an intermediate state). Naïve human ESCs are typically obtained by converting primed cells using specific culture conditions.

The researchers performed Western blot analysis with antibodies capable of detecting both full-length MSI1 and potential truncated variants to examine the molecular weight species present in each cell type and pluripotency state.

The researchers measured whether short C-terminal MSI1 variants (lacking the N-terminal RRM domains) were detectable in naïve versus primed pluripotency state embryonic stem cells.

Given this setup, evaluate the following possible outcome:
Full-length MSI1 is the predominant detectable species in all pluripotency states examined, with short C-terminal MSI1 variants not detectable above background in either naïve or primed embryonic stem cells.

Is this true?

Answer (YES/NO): NO